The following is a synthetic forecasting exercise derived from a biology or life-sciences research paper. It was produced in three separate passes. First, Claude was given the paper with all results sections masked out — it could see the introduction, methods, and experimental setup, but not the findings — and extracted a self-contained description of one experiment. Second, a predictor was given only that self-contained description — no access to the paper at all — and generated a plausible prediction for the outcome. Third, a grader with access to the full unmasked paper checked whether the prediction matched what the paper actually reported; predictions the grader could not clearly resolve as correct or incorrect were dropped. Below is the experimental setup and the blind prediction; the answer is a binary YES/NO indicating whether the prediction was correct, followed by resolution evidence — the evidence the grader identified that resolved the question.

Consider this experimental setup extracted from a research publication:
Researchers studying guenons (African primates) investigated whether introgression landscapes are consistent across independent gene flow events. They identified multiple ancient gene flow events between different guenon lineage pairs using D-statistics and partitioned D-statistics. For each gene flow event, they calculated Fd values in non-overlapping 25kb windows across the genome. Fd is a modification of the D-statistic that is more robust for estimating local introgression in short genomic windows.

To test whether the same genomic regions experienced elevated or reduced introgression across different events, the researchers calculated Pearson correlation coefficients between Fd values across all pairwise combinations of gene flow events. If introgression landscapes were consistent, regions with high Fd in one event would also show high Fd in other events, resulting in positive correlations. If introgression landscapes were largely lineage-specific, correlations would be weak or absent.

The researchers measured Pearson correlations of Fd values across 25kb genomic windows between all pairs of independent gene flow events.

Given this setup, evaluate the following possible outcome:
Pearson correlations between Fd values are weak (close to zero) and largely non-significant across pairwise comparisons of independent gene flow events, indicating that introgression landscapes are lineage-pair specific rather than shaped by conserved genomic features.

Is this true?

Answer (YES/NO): NO